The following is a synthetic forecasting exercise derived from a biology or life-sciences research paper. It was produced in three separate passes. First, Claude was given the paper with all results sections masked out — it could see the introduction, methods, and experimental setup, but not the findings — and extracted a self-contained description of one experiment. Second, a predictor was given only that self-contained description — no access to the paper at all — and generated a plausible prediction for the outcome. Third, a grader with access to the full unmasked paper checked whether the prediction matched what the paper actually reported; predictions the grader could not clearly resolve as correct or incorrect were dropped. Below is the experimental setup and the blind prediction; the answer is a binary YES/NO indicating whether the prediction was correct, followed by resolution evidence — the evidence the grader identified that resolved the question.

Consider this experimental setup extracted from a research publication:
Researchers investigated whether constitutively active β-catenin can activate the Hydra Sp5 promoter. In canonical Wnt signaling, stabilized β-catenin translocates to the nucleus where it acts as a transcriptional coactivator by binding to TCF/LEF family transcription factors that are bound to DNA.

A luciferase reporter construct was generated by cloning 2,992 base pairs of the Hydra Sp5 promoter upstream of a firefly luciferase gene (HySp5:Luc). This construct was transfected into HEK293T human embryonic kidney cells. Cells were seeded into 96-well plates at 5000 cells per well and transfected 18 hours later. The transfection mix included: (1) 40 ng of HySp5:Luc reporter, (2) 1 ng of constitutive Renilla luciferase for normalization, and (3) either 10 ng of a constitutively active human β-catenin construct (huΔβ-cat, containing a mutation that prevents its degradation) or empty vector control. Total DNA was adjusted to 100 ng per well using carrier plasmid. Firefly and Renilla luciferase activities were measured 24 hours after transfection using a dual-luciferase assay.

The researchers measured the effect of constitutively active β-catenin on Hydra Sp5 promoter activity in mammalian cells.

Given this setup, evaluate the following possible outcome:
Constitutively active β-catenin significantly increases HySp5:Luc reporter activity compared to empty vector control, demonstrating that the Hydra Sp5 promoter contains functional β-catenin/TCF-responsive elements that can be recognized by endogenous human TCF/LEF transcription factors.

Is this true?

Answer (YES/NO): YES